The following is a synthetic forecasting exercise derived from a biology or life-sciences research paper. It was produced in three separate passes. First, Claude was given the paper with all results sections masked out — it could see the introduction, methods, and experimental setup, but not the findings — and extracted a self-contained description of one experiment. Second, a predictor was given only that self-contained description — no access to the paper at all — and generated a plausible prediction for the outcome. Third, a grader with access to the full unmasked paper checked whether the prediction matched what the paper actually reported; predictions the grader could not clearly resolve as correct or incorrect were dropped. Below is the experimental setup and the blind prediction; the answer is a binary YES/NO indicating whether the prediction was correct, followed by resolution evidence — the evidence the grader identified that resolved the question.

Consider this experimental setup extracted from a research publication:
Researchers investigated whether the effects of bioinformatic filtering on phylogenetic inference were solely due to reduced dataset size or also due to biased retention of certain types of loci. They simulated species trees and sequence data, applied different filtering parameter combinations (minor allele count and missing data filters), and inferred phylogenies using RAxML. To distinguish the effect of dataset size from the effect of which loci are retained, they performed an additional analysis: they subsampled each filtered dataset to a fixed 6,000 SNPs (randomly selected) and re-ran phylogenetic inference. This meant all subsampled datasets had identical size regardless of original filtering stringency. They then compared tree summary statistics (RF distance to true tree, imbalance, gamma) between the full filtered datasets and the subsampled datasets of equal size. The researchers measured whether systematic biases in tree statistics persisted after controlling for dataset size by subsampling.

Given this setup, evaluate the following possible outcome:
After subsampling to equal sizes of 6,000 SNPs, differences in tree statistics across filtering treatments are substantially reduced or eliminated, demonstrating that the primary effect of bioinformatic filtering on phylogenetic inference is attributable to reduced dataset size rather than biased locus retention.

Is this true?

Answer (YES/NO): NO